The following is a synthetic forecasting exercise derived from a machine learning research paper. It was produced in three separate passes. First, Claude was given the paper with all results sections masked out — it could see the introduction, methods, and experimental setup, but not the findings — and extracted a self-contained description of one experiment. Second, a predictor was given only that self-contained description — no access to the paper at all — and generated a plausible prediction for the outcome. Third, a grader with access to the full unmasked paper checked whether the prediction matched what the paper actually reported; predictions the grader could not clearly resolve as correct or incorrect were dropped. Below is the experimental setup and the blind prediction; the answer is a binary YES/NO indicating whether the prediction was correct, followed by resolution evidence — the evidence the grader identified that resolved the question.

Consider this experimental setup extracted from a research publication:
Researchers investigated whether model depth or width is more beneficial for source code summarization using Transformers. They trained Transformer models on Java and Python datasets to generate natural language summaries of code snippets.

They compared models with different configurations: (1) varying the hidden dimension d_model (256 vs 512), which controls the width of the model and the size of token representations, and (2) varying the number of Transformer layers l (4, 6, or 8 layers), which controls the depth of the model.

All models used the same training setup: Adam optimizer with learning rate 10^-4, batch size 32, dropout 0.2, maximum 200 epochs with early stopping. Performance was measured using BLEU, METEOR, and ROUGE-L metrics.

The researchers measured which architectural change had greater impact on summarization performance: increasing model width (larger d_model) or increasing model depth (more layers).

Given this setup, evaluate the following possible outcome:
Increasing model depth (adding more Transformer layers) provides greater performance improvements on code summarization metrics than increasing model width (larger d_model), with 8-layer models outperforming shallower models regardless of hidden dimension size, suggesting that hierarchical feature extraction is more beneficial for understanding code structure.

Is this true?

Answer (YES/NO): YES